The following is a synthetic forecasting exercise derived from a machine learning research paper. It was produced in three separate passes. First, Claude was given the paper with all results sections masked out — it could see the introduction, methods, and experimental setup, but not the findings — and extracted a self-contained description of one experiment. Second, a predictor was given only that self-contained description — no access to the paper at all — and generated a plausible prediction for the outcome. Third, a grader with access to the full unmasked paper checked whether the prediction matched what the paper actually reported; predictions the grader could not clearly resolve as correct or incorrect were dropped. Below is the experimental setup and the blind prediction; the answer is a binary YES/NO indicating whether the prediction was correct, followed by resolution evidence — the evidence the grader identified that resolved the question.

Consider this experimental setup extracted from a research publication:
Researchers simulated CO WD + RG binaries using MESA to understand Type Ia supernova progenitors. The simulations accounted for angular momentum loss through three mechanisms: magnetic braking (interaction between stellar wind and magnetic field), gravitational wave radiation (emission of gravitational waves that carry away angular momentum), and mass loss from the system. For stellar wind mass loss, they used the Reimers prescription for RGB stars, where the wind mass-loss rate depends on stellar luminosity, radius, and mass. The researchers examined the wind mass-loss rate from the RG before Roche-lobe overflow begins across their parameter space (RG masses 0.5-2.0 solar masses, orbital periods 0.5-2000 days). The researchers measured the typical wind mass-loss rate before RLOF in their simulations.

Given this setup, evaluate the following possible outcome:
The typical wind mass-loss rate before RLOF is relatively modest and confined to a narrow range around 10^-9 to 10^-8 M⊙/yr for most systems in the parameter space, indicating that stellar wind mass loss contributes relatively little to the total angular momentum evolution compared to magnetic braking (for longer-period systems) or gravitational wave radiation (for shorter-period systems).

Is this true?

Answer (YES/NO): NO